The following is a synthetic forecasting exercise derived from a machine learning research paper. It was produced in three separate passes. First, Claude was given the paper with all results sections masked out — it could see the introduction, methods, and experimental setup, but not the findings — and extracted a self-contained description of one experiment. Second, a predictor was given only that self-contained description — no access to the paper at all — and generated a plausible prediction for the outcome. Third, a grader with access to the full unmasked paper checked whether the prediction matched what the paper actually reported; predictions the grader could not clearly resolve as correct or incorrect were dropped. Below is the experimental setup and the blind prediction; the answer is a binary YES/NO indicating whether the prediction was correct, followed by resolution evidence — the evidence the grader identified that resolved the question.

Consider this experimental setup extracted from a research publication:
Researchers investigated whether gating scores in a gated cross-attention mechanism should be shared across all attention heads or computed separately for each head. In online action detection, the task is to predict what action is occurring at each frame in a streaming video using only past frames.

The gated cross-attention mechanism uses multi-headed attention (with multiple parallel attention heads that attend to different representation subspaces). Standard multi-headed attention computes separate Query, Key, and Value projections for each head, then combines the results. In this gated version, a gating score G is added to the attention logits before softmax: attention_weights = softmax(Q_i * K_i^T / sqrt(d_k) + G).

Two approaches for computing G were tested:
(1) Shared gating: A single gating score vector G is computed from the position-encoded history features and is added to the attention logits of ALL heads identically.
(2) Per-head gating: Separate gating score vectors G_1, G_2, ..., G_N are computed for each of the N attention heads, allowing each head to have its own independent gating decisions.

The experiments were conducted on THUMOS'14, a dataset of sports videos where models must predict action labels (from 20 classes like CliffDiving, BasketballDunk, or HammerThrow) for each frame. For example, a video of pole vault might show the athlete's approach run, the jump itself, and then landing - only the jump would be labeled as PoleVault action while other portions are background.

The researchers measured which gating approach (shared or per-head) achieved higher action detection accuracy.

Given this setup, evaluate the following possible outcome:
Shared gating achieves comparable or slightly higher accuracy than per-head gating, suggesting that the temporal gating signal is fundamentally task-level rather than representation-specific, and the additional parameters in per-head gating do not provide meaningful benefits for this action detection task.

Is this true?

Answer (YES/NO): NO